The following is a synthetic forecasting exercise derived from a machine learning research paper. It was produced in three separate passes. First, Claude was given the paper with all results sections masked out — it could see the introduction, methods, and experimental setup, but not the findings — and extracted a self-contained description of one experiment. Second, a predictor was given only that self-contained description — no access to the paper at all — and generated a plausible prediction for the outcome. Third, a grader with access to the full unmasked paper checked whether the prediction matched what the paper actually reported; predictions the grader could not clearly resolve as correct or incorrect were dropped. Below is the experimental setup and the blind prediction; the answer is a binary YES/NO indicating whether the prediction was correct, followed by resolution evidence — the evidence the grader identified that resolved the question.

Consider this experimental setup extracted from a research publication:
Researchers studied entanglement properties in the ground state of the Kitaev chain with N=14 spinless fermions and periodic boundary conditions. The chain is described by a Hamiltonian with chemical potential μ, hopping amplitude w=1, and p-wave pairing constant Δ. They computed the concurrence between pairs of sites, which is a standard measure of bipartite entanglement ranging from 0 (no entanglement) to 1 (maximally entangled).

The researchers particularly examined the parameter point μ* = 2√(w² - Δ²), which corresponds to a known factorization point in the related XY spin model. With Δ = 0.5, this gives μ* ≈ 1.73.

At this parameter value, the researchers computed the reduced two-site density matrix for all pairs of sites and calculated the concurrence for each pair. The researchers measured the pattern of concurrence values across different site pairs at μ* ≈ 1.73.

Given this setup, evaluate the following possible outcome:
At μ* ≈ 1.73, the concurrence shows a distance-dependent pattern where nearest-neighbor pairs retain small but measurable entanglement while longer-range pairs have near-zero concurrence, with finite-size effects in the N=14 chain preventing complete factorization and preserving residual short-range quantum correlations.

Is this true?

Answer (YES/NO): NO